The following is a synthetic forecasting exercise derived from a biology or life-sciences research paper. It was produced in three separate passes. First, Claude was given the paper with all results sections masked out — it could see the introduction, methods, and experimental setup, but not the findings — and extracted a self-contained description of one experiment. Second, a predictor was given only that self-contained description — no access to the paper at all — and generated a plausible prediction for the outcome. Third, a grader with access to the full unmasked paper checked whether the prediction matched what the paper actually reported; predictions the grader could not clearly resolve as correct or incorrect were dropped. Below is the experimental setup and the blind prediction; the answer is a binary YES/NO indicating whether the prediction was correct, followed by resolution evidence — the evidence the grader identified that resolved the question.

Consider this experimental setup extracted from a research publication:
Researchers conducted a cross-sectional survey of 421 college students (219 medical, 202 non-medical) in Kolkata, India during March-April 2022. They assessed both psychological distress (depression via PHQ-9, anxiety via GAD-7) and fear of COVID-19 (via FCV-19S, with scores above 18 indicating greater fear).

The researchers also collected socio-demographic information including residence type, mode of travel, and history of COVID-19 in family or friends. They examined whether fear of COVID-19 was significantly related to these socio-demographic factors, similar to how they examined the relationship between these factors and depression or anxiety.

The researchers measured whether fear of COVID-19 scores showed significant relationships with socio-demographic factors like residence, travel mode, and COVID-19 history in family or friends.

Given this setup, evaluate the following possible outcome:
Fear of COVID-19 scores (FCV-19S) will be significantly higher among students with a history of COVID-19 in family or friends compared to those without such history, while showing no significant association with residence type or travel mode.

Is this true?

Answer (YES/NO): NO